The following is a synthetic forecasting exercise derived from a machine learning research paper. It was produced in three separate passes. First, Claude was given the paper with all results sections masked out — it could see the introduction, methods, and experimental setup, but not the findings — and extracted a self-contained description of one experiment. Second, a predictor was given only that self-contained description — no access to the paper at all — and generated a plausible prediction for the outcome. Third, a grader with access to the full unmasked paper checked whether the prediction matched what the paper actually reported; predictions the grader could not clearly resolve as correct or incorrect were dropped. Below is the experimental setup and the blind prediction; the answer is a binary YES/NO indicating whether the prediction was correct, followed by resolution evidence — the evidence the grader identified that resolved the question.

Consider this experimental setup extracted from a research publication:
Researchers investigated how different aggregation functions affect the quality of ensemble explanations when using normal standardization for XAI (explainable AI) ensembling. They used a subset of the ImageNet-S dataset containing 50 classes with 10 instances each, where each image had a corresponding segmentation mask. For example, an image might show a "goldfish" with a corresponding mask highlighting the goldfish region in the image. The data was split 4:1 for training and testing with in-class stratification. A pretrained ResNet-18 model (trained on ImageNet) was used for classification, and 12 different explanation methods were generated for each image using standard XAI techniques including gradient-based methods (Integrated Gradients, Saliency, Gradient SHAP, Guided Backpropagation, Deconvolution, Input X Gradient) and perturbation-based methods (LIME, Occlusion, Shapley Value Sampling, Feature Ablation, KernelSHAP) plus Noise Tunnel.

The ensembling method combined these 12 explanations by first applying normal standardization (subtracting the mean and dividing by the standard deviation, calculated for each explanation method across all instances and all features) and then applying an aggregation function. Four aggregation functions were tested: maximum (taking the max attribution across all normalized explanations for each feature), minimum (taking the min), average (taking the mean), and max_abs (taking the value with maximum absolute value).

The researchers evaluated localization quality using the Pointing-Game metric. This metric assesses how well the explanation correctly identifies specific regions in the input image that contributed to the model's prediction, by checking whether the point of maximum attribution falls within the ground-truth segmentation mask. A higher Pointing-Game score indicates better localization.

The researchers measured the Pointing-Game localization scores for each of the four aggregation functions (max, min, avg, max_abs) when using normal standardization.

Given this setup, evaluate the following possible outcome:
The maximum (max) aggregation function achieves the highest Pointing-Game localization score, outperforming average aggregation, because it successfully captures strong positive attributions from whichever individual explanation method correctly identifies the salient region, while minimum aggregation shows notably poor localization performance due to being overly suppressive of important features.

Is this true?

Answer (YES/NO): NO